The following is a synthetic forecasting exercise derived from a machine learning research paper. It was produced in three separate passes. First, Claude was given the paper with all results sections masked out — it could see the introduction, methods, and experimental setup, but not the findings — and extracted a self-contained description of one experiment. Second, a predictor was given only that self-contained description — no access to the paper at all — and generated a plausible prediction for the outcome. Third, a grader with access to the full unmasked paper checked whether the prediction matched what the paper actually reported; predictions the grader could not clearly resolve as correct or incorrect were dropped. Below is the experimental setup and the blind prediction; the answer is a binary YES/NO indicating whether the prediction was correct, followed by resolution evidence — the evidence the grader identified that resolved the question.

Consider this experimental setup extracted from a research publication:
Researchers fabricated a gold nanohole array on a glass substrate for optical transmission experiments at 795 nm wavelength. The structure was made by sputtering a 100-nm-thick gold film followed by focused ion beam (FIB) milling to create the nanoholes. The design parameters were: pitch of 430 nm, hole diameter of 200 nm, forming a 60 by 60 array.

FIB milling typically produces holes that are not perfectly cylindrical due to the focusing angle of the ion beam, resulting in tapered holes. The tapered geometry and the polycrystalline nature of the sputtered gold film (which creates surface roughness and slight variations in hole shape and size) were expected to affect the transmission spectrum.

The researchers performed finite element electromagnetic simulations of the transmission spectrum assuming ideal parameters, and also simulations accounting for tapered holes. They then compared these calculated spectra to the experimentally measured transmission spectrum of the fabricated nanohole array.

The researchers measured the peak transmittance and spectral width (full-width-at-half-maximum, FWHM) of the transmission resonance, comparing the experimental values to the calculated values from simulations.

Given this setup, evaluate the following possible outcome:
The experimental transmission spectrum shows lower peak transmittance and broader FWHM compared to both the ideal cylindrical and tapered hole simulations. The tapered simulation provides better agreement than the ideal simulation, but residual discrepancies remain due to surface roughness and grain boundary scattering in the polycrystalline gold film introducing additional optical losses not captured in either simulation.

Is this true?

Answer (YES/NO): NO